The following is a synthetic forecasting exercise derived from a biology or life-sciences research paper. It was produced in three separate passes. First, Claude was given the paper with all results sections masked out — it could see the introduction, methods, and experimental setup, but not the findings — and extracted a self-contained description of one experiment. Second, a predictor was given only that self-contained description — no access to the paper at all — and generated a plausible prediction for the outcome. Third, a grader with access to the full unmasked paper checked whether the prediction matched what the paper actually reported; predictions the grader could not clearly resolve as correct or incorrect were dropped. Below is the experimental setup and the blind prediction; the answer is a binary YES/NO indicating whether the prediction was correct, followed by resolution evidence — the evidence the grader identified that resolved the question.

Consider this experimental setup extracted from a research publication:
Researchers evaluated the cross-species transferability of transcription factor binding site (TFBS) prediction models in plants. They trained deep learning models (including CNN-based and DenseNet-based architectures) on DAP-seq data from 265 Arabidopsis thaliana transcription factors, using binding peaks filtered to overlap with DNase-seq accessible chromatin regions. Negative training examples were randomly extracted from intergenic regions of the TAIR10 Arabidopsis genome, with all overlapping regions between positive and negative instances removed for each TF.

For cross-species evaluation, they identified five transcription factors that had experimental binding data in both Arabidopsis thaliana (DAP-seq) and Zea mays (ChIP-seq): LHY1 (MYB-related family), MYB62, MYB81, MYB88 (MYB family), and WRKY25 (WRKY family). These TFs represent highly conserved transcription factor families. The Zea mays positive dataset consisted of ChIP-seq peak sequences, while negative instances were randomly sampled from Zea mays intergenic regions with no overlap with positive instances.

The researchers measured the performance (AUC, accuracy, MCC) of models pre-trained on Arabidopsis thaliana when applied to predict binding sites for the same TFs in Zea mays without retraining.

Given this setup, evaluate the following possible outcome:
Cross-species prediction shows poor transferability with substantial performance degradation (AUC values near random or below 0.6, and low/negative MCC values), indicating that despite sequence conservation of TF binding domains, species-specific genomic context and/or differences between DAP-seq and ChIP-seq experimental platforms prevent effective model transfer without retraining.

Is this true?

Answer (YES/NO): YES